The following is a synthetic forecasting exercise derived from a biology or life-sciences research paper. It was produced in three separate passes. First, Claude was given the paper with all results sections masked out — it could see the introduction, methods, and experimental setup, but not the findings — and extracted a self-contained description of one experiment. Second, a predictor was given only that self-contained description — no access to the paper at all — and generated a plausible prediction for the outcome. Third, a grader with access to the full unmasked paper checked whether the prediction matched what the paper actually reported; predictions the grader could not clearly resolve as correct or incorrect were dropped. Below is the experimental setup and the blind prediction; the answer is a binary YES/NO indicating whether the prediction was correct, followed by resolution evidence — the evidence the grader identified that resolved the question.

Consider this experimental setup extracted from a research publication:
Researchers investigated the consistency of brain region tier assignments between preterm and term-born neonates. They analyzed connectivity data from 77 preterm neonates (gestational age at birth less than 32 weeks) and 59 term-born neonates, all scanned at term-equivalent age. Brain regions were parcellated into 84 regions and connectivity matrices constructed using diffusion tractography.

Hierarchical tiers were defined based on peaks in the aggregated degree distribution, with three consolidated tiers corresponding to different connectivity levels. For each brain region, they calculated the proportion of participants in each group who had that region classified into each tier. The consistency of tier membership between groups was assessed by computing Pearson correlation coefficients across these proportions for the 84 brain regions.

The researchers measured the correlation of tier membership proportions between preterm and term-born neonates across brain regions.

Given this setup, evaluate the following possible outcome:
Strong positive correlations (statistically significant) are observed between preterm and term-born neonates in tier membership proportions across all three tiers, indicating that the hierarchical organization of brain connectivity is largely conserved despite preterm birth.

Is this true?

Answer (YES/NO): YES